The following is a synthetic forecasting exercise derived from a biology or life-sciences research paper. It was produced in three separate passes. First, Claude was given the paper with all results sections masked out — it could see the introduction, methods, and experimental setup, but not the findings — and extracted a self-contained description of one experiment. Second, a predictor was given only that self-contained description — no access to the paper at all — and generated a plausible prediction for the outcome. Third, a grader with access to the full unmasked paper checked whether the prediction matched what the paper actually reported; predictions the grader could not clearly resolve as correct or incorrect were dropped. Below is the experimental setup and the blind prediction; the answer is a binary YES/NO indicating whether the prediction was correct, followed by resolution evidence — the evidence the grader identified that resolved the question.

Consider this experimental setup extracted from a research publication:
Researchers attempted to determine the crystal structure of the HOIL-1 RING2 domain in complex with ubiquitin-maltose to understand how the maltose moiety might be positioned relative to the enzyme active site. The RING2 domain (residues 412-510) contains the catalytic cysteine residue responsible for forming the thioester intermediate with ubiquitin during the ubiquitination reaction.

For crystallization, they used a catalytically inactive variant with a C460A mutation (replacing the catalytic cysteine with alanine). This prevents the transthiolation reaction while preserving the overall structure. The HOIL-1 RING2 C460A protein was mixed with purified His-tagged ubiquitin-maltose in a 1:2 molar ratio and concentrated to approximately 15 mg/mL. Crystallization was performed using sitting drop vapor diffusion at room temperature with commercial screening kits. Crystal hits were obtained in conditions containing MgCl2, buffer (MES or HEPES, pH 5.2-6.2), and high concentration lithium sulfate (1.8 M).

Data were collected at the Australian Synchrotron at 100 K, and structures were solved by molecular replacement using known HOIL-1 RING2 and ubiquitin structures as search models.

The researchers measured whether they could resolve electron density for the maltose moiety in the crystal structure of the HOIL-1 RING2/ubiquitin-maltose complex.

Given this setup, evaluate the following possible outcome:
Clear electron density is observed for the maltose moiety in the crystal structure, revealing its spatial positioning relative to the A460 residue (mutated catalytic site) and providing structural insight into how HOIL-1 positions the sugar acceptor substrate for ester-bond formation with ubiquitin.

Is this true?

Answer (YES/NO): NO